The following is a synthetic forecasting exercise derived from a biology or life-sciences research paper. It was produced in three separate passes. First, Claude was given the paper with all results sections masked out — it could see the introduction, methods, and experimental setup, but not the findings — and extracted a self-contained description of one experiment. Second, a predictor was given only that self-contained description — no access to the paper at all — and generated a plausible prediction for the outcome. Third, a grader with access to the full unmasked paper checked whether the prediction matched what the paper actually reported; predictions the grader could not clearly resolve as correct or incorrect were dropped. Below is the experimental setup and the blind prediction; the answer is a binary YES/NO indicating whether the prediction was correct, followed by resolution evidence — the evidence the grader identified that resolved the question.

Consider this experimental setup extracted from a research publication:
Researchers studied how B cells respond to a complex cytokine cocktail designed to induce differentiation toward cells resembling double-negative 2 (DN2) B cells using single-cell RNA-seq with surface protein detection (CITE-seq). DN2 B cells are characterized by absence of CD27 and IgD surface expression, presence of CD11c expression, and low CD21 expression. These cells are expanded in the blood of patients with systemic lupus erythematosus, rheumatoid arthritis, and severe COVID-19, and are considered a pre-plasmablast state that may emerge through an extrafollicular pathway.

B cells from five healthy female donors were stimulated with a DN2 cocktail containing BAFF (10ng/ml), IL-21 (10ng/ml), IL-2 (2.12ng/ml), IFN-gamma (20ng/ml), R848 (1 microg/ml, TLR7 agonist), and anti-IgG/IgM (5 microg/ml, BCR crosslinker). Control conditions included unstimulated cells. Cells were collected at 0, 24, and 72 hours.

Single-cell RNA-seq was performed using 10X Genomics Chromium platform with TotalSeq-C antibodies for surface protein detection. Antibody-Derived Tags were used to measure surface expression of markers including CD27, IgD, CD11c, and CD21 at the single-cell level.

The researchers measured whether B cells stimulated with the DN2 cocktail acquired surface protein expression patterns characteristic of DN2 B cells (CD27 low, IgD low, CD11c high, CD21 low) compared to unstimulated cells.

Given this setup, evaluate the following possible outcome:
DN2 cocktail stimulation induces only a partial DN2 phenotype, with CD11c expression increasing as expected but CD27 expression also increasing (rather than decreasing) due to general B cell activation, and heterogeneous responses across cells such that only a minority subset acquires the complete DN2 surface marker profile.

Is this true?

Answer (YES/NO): NO